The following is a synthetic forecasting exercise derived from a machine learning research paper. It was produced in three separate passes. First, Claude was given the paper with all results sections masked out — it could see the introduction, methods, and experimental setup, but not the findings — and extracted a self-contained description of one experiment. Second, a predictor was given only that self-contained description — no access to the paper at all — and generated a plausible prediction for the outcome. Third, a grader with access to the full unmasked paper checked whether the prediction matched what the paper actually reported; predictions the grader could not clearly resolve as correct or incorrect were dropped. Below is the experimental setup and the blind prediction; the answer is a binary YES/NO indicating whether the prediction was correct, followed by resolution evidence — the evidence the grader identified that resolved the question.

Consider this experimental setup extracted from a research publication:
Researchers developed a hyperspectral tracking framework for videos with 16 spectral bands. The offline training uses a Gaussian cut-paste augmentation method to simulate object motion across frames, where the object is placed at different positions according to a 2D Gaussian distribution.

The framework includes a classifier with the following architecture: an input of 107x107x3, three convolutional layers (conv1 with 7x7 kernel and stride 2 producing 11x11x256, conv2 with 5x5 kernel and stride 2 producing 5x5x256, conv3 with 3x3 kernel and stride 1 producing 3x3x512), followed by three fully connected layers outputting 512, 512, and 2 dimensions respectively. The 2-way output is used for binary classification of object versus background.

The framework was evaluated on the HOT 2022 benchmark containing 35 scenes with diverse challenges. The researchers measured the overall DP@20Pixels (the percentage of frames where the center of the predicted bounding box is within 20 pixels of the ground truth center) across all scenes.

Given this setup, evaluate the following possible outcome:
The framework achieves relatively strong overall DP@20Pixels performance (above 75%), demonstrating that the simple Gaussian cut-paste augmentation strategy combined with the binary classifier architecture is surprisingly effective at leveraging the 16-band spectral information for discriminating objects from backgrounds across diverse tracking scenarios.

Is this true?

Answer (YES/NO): YES